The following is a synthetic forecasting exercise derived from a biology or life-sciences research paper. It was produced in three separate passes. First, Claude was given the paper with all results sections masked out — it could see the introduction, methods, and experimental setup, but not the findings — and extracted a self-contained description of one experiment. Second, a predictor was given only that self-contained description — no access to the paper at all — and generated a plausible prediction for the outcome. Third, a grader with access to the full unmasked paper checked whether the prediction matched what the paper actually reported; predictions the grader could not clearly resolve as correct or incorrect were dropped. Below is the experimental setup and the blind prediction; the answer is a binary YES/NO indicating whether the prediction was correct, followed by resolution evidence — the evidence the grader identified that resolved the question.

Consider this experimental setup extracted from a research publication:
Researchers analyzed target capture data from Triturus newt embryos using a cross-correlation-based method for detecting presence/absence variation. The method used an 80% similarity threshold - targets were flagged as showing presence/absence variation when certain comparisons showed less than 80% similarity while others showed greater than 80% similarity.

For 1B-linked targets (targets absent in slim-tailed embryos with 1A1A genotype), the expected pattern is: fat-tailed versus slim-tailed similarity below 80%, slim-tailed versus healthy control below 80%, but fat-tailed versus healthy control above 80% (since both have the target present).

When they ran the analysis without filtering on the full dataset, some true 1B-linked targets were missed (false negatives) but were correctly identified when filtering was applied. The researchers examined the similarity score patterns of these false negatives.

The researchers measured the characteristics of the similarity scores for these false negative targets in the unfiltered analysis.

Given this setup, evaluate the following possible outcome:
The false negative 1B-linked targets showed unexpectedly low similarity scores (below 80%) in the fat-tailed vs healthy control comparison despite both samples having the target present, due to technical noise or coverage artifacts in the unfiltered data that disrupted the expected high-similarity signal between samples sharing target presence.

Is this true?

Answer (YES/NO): NO